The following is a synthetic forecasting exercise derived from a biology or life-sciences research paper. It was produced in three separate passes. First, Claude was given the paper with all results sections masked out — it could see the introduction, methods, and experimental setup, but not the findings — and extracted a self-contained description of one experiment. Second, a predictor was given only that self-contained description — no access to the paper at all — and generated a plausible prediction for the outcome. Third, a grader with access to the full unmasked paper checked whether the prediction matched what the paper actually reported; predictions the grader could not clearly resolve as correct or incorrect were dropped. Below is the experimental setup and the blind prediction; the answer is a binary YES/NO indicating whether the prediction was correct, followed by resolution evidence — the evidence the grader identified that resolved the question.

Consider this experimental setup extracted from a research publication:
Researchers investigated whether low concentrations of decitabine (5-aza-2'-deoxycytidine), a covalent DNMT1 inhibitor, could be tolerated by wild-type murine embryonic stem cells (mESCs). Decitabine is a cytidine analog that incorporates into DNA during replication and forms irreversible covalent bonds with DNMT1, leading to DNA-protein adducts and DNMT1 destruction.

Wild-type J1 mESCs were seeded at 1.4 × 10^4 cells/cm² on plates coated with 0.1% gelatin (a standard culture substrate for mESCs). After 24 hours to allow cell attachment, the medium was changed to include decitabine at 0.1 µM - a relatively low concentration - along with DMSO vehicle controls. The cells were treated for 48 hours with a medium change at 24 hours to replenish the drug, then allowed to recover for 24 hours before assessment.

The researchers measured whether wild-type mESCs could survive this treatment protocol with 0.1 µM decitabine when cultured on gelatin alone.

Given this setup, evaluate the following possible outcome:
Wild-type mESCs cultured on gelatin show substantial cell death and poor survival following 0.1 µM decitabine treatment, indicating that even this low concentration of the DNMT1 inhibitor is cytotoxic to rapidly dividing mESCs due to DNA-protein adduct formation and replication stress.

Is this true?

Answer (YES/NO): YES